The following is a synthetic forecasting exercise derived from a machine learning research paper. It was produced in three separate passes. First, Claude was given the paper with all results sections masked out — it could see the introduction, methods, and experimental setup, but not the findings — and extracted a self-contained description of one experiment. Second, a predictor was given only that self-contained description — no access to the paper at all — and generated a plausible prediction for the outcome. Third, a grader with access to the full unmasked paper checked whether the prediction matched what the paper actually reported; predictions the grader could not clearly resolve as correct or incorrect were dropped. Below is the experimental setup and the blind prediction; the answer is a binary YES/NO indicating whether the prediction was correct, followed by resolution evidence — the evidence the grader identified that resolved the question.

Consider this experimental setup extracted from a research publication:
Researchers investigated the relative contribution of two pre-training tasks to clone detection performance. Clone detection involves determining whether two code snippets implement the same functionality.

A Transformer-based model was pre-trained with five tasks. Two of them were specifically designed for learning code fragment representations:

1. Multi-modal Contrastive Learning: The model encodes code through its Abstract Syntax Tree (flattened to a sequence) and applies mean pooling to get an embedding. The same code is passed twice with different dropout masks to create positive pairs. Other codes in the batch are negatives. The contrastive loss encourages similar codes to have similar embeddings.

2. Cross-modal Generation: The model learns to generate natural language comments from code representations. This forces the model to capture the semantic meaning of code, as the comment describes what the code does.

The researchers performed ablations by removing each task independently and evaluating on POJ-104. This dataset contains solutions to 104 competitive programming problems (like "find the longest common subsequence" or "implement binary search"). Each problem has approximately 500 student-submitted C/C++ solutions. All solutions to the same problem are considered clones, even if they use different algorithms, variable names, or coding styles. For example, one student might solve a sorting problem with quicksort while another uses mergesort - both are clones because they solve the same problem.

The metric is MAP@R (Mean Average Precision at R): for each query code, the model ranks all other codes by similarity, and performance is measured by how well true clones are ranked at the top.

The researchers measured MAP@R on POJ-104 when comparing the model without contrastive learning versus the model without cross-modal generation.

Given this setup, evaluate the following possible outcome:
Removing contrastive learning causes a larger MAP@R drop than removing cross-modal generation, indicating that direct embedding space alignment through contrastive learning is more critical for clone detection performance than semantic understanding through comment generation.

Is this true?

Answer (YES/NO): YES